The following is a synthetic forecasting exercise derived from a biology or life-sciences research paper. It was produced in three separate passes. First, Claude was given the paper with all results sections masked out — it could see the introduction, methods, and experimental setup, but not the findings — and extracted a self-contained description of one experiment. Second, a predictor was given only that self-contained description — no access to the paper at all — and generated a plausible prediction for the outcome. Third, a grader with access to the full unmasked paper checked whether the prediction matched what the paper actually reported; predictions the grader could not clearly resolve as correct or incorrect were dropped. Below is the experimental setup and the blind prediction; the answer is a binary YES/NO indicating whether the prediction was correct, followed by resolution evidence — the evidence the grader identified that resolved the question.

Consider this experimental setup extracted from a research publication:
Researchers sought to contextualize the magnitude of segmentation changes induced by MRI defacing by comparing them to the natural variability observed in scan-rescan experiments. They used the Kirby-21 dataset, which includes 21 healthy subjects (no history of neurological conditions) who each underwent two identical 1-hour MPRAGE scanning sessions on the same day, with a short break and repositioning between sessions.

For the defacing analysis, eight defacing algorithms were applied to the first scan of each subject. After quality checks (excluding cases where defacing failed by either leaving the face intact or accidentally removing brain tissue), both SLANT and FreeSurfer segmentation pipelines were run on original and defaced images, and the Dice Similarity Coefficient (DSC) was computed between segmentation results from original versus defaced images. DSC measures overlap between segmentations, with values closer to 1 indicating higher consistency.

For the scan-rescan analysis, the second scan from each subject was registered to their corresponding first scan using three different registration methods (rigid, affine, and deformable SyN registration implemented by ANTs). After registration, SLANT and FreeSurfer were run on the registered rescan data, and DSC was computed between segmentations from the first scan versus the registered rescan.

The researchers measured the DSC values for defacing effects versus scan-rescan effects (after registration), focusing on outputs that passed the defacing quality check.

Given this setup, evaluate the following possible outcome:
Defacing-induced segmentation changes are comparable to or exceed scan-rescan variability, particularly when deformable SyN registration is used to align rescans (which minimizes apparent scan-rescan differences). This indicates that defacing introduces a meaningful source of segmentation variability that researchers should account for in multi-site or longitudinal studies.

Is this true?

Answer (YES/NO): NO